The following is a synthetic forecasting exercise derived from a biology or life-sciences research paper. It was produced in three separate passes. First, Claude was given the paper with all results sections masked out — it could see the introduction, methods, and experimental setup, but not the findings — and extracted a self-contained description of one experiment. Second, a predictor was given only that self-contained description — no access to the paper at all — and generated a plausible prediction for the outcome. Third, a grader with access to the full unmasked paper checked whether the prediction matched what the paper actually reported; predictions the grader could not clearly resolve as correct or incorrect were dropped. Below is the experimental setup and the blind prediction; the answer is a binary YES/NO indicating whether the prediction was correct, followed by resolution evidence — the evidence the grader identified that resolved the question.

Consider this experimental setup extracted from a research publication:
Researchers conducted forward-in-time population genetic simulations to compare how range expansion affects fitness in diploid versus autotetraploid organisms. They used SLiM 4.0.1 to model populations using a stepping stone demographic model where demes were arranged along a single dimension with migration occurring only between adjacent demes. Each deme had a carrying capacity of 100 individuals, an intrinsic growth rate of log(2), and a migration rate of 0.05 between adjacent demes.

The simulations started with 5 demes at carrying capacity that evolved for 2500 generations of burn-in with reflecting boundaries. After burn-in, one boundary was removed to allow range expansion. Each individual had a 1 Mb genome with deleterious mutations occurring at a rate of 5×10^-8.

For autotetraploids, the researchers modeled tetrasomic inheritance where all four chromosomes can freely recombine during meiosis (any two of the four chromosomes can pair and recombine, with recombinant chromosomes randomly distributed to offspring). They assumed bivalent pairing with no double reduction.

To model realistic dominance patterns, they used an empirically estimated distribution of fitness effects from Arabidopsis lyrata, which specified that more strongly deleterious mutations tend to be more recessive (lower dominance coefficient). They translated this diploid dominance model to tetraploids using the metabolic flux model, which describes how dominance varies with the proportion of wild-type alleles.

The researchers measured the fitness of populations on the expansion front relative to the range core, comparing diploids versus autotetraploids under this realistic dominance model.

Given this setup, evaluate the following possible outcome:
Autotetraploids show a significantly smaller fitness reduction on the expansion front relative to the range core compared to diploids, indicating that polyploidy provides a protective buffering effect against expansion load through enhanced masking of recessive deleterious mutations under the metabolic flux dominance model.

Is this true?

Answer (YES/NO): NO